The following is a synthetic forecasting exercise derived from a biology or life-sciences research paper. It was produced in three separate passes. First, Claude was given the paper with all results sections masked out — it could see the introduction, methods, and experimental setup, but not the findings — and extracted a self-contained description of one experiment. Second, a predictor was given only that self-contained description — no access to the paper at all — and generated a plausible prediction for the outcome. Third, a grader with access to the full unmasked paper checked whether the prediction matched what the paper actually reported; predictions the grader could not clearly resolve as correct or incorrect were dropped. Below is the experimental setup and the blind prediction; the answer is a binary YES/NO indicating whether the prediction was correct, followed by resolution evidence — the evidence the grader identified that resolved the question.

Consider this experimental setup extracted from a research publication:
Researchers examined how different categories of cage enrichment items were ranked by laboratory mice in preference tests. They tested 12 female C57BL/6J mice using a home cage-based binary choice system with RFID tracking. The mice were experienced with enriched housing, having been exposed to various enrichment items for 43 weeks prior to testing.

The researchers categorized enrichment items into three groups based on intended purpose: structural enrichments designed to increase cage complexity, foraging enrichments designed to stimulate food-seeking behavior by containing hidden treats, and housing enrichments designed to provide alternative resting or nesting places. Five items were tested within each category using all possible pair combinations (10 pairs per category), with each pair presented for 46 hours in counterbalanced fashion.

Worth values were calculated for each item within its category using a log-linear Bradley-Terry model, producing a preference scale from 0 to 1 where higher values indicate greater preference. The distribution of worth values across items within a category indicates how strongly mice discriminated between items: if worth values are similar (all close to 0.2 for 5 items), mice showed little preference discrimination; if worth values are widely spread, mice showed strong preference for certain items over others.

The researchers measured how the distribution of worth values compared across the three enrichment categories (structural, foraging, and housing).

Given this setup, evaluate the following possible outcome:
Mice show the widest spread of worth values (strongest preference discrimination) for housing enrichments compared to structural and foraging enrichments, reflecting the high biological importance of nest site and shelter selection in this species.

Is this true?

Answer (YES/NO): NO